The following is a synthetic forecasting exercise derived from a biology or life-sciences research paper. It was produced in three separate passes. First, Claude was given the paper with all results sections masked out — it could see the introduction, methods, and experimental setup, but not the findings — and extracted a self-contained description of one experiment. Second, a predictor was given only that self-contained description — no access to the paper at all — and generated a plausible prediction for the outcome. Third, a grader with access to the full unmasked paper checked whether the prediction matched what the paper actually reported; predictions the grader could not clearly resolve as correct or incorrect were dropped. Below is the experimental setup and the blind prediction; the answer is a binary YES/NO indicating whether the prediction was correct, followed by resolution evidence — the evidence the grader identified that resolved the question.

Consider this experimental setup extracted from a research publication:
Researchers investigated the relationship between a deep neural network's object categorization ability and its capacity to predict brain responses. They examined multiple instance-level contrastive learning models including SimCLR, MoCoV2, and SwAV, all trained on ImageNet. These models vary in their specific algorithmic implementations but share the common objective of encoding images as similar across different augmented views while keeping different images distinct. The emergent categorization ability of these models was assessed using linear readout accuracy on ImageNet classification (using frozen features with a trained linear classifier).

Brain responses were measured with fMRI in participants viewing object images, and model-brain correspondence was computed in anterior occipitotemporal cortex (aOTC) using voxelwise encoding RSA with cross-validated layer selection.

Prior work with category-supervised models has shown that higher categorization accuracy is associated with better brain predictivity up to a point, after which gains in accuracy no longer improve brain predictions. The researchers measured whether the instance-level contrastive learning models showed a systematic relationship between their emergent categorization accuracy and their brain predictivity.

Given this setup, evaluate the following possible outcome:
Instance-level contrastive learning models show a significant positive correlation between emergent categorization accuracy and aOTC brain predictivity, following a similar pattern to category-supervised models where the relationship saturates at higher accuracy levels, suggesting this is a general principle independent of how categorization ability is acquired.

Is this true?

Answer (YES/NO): NO